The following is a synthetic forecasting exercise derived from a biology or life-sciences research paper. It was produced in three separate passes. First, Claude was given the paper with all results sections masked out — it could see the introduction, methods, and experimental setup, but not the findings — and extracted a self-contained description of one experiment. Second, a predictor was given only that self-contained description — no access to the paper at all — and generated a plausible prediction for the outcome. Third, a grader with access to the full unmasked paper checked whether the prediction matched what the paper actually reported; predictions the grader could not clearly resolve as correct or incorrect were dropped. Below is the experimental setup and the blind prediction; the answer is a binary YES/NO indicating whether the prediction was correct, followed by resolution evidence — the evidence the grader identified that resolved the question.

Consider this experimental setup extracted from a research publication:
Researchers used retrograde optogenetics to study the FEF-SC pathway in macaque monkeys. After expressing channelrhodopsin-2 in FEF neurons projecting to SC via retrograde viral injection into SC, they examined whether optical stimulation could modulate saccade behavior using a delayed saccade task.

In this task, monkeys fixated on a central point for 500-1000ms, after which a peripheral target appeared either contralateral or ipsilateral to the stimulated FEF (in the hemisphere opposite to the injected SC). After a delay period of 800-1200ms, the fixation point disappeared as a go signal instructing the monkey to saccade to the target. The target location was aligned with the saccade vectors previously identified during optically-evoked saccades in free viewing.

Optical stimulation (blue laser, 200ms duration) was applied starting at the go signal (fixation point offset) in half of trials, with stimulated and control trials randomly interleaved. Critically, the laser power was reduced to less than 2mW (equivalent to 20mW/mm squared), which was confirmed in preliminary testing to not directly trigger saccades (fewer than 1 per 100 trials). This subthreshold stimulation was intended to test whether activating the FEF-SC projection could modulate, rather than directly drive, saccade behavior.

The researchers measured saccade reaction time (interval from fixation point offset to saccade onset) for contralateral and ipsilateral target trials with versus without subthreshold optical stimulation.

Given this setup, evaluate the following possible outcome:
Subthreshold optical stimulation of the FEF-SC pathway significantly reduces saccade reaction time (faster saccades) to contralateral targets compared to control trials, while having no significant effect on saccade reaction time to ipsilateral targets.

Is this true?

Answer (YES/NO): NO